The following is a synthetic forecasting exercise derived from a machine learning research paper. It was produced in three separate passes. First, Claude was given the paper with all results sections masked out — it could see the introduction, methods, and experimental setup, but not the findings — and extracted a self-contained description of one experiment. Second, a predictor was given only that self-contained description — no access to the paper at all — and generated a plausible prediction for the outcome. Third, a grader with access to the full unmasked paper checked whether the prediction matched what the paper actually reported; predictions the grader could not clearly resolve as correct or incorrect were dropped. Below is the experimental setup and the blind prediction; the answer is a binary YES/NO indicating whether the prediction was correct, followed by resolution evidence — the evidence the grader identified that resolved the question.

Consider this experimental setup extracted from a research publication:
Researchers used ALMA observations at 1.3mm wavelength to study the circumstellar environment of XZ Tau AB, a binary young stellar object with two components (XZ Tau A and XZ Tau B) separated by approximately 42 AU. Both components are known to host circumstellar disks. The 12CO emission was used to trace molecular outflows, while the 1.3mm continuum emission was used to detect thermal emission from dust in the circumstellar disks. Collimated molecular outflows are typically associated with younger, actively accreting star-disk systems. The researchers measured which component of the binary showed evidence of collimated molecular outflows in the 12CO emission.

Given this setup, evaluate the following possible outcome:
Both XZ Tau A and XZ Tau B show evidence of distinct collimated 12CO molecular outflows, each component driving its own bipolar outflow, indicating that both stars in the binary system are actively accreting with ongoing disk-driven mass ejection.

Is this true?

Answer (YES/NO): NO